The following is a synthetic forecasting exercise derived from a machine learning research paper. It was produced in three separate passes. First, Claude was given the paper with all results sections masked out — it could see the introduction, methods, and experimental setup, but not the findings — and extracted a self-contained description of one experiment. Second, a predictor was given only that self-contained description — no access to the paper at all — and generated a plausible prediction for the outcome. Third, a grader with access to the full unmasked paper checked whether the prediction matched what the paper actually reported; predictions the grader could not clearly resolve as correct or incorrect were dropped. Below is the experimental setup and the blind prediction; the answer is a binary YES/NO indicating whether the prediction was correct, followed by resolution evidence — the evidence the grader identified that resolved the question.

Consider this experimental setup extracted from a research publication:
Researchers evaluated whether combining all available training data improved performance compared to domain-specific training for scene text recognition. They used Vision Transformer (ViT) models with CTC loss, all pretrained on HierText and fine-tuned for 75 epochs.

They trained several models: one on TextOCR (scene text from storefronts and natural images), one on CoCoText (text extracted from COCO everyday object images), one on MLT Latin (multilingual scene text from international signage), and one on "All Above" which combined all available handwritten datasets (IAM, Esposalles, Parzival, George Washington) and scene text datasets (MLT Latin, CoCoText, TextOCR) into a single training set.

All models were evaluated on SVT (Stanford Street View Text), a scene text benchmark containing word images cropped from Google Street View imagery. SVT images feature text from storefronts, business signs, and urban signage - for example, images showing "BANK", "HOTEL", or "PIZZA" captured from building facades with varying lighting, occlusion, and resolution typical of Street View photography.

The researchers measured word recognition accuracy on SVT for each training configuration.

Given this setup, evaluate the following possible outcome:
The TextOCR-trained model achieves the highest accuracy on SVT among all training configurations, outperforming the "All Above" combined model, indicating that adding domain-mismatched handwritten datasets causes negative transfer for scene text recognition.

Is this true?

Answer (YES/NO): YES